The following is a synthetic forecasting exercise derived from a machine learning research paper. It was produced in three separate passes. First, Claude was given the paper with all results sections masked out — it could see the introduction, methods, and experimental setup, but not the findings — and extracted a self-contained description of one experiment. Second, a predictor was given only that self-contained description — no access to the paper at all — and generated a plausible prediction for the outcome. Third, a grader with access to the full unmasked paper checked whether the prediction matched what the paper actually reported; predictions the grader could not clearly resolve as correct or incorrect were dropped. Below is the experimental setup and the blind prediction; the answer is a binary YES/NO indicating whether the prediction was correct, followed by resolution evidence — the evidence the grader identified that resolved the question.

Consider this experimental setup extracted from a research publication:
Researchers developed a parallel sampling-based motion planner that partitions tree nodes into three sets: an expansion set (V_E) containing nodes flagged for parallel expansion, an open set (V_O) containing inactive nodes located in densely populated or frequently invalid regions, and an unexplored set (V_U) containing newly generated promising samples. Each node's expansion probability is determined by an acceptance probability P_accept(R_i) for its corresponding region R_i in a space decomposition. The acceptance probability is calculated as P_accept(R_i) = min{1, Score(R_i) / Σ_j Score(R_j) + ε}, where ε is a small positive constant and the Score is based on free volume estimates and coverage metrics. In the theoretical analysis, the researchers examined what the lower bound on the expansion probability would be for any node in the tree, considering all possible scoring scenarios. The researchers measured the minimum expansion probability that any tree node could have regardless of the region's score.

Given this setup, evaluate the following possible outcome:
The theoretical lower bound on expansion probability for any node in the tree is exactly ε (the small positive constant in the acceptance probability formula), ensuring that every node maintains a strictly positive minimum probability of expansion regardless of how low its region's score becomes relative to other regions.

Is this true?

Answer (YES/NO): YES